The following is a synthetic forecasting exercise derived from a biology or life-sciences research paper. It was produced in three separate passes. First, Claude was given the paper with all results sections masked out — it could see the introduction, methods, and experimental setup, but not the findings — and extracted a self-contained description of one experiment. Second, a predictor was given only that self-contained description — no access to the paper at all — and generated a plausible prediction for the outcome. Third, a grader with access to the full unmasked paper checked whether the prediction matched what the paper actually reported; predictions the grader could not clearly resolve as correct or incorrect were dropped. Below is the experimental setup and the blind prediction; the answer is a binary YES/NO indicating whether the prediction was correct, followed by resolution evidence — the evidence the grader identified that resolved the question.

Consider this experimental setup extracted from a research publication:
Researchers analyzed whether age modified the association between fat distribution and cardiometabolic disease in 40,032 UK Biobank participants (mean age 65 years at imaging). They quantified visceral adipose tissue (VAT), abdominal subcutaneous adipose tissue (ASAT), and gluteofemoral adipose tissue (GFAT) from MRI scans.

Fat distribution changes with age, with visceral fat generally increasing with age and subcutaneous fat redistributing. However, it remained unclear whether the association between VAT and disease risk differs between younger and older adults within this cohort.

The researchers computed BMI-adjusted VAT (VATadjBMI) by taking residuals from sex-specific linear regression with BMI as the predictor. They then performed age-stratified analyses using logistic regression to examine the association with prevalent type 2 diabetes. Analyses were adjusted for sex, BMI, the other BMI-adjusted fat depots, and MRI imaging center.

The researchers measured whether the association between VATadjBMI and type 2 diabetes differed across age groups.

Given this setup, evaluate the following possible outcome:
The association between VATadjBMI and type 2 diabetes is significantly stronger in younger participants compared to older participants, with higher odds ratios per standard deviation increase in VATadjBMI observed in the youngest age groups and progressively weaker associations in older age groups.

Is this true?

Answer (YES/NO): NO